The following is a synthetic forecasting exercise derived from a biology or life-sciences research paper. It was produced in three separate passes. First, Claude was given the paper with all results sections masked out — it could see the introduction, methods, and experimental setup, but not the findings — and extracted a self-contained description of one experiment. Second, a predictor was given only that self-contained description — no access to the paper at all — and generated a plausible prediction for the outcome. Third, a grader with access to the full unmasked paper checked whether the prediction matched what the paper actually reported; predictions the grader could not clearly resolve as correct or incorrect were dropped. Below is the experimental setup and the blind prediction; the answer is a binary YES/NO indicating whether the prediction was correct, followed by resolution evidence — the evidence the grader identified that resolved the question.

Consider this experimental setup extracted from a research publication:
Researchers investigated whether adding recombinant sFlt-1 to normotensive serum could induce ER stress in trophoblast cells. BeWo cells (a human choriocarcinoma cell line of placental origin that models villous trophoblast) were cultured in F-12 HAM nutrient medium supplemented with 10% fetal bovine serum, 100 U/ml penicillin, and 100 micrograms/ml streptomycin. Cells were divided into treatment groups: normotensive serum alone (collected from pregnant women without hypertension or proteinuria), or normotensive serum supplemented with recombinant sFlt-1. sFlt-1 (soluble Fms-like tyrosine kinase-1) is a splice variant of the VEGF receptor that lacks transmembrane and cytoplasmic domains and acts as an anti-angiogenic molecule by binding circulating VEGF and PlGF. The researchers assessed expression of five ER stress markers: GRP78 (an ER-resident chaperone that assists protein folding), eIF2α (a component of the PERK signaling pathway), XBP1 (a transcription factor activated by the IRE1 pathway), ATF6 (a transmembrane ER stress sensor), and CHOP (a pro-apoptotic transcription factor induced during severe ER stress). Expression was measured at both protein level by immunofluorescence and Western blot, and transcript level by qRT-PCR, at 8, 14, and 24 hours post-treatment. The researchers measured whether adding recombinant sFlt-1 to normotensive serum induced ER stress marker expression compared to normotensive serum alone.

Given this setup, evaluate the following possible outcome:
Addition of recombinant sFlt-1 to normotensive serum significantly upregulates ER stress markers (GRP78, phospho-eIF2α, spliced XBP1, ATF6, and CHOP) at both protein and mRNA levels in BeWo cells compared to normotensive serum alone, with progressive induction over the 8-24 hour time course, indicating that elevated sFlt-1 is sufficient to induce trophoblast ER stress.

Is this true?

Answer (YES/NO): NO